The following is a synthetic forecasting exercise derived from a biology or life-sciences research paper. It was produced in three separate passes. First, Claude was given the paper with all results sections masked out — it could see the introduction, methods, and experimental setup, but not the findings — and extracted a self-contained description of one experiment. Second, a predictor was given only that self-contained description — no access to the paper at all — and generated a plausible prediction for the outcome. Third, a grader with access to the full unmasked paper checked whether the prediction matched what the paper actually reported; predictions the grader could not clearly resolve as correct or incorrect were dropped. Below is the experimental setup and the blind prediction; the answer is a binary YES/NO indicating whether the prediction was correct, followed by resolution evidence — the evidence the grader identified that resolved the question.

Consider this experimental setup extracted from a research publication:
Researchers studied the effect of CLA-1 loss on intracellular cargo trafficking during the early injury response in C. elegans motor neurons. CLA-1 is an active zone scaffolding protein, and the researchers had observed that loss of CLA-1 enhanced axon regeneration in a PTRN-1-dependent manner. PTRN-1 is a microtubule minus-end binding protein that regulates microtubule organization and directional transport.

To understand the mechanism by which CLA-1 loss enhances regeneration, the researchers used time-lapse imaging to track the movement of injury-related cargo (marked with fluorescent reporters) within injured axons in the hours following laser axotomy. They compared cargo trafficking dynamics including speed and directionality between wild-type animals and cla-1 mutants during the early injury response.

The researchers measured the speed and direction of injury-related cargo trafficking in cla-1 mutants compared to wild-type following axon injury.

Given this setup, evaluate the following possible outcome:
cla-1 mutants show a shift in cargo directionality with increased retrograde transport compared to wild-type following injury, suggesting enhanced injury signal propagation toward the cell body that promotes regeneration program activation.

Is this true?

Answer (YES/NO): NO